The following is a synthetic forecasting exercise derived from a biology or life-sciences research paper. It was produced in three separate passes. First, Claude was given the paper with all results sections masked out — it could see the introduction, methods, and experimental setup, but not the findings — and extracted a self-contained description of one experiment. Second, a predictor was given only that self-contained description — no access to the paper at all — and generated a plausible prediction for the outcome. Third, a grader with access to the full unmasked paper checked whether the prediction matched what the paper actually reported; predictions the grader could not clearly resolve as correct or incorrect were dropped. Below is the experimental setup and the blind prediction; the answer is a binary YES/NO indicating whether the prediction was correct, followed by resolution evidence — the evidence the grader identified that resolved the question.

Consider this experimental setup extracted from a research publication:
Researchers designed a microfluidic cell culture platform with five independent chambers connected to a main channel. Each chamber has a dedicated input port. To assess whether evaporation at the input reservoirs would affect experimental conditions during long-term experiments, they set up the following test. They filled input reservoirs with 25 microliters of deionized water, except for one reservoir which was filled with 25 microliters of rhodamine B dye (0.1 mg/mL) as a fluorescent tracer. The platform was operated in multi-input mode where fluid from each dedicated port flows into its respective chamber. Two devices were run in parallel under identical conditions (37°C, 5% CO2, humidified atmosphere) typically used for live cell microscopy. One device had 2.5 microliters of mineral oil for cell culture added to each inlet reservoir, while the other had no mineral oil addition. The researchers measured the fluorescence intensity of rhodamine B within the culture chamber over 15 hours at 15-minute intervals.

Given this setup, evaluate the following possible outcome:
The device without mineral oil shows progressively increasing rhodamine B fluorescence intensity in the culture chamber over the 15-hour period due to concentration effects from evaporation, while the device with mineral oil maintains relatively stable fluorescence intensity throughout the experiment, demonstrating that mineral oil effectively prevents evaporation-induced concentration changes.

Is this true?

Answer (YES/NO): YES